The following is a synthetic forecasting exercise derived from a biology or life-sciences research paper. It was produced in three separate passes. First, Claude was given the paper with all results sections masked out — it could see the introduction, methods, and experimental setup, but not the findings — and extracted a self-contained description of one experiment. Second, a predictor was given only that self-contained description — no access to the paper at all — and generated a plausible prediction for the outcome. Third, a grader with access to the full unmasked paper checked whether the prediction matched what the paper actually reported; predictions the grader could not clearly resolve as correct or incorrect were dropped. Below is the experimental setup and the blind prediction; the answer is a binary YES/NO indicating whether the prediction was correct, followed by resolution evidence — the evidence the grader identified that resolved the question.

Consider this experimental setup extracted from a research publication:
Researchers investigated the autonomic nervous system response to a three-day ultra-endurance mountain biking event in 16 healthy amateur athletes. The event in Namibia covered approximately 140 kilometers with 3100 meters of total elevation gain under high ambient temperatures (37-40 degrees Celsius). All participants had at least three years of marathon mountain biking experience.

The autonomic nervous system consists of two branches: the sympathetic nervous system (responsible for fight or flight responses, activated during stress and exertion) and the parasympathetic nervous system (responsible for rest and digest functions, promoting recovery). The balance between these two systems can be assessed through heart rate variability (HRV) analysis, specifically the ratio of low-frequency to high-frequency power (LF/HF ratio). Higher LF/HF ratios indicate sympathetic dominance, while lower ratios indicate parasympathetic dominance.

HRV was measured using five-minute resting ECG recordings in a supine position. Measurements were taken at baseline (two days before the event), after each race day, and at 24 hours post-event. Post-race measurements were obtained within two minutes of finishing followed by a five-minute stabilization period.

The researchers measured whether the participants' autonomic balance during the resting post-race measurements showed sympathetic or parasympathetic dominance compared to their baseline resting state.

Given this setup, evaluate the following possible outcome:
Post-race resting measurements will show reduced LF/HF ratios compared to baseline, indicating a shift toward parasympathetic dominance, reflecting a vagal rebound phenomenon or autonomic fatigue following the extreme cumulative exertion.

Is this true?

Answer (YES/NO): NO